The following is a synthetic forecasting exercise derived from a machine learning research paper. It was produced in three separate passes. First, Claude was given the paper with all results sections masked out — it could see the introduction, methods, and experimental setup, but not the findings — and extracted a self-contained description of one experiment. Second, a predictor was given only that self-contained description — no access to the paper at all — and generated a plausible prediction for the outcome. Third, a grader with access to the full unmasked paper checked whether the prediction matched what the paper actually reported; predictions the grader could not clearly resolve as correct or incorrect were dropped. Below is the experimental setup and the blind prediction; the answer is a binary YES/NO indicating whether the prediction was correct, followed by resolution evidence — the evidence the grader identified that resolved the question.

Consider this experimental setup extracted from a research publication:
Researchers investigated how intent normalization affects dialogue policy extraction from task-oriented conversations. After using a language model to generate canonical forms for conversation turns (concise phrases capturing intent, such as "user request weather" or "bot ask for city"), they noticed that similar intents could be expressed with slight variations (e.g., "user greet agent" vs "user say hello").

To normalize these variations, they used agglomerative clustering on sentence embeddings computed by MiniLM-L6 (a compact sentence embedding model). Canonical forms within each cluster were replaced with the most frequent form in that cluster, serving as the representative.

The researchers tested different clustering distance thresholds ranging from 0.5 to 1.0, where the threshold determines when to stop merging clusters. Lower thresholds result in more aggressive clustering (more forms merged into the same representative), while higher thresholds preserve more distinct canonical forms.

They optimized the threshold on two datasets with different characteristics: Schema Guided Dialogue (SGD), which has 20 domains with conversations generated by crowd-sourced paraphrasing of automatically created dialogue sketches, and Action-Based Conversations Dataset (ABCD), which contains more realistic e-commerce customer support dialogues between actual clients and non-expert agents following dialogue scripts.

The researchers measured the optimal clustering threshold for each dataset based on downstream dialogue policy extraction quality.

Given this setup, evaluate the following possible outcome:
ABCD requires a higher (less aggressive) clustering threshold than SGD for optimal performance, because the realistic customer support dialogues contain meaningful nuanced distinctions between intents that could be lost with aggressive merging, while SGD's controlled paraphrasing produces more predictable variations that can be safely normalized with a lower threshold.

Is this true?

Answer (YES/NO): NO